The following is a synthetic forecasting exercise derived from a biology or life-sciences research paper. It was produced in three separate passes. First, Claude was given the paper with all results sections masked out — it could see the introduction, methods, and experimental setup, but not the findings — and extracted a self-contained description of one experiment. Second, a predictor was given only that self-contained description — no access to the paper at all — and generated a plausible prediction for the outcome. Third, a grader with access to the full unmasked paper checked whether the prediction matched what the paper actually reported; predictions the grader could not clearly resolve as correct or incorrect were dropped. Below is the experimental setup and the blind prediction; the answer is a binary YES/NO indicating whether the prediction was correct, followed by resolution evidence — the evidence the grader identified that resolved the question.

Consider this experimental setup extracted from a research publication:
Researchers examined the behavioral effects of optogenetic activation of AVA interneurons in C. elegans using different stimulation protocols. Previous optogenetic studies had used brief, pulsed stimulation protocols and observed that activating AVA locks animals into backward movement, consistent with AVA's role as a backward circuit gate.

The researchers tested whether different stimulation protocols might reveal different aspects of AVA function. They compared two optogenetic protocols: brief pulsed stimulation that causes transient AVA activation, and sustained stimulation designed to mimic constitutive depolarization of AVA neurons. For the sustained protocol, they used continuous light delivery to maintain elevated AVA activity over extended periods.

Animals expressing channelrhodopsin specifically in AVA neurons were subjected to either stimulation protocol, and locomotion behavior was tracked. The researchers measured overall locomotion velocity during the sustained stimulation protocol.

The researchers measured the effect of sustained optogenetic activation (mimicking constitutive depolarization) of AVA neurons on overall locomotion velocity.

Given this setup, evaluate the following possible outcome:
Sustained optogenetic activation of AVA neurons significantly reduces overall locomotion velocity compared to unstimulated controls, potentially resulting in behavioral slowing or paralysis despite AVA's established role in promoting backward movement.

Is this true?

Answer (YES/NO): NO